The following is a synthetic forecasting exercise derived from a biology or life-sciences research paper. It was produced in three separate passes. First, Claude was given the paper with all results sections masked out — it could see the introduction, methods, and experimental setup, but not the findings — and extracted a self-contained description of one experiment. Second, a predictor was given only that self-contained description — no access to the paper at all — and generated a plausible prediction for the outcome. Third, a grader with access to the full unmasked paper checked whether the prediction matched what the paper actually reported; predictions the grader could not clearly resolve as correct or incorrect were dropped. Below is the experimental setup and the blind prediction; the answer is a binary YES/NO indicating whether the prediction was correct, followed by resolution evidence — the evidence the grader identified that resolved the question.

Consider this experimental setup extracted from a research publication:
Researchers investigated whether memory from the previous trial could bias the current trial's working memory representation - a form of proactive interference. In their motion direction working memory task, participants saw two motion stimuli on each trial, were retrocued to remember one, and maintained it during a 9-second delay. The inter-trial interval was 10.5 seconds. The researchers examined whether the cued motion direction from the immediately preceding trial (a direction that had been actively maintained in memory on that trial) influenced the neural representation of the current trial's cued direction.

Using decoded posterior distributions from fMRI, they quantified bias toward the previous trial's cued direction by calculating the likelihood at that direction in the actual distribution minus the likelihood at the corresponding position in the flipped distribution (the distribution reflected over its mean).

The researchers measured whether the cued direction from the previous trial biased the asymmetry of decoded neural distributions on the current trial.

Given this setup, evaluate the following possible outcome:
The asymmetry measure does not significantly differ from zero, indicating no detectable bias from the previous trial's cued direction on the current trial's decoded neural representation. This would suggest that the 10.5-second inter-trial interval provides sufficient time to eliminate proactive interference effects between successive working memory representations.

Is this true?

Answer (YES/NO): YES